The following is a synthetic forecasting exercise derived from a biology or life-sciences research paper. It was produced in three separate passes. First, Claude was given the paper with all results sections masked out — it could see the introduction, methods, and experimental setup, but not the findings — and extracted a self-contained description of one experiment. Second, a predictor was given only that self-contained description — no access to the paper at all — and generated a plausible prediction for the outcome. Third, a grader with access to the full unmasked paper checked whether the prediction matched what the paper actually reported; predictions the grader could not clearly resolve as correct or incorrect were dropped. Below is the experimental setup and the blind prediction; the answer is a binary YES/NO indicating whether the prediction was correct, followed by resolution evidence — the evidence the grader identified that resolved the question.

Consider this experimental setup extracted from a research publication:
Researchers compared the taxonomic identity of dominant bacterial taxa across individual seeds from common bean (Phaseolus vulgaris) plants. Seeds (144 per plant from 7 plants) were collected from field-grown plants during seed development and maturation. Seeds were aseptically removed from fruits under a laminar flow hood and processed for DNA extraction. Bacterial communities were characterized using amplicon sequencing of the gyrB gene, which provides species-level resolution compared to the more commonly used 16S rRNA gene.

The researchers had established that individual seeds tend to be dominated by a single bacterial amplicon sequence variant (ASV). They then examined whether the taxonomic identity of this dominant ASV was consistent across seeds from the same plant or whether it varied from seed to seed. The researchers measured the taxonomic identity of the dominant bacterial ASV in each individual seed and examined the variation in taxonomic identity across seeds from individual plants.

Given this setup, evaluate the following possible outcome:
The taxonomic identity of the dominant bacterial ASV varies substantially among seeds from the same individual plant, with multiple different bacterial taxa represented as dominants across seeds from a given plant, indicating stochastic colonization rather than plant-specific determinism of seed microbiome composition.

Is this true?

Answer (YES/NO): NO